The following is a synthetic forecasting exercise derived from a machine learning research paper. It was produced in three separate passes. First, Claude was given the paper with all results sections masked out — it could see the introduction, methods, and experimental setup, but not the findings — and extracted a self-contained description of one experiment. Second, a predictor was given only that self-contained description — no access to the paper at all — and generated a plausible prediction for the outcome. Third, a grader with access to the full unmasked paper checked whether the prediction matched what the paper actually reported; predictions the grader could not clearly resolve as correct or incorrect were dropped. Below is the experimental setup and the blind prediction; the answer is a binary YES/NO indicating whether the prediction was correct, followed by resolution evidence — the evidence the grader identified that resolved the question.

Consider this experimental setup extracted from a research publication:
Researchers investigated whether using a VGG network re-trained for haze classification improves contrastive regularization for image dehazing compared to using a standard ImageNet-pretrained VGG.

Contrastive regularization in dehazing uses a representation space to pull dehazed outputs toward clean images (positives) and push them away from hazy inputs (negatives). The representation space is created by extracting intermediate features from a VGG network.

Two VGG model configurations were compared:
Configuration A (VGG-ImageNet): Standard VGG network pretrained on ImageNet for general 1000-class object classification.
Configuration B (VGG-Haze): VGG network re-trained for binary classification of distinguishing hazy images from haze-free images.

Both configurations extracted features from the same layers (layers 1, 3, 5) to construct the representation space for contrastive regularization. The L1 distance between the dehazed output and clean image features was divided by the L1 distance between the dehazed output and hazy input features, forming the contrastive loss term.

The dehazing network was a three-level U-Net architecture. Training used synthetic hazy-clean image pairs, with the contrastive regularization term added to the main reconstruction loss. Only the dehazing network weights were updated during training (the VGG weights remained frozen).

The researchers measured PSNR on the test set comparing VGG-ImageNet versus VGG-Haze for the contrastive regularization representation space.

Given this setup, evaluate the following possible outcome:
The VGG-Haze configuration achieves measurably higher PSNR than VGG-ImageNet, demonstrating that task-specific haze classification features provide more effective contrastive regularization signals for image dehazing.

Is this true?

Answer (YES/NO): YES